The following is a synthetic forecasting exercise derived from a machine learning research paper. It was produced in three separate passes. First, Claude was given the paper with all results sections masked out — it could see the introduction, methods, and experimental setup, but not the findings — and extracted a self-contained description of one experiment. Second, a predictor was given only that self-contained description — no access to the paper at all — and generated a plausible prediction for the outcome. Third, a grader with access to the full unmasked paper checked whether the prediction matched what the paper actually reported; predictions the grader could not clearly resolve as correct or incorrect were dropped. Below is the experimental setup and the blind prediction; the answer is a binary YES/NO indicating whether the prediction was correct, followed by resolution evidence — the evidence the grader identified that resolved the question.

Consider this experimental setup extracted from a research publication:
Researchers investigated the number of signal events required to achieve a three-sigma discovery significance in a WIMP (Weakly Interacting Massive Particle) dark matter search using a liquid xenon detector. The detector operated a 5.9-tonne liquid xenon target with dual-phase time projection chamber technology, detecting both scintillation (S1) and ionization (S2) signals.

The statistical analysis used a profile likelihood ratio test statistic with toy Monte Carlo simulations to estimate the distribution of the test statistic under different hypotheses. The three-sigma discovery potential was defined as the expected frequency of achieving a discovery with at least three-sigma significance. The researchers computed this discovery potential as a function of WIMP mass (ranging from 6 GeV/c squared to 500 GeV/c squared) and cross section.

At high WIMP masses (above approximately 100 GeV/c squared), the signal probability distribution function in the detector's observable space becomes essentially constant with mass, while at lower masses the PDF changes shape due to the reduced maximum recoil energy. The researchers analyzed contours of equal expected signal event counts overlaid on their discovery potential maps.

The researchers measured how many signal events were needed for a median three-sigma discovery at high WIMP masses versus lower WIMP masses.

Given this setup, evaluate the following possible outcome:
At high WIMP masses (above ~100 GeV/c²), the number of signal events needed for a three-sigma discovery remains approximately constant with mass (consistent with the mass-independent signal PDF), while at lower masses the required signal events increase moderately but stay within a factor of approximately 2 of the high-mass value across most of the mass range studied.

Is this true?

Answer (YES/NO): NO